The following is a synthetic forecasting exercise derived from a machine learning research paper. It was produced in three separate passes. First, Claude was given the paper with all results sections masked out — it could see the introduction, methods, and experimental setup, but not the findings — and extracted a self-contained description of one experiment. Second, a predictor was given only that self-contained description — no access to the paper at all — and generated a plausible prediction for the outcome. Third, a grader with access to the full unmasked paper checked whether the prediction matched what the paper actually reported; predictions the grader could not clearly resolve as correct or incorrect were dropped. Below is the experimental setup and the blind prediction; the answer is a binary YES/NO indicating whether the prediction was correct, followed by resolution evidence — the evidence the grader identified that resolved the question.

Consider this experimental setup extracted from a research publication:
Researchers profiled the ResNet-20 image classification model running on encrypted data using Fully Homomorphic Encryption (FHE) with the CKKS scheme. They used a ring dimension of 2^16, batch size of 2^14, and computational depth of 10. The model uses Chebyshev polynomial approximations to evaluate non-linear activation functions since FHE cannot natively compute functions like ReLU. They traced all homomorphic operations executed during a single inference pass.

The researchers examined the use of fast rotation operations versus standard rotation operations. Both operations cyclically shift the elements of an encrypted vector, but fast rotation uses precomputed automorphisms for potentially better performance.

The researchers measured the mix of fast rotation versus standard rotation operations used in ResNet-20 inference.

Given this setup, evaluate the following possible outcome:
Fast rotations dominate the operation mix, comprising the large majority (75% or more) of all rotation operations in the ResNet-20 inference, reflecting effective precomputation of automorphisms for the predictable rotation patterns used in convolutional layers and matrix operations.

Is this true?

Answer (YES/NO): NO